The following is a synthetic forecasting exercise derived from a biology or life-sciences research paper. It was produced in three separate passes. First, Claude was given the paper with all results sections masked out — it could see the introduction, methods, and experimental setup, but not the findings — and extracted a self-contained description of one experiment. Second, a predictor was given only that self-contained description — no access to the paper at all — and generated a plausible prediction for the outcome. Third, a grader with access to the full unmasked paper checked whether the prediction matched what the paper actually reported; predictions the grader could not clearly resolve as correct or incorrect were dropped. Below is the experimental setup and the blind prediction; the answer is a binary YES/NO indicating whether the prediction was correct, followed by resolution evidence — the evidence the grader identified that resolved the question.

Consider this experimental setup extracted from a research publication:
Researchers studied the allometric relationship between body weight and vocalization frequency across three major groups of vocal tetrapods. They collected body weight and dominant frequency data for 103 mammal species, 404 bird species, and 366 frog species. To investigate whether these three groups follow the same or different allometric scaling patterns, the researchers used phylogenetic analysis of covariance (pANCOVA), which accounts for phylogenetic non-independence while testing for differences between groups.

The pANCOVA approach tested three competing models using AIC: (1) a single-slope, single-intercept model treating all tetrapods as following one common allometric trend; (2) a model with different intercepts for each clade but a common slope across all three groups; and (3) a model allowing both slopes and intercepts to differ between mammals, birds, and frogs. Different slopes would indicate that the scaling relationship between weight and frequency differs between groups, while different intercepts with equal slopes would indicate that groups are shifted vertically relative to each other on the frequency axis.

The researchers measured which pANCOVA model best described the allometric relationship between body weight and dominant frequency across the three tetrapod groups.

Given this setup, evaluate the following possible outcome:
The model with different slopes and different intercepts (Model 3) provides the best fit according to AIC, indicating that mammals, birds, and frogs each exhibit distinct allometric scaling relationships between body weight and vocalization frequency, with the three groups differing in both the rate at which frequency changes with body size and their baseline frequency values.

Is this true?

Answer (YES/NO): YES